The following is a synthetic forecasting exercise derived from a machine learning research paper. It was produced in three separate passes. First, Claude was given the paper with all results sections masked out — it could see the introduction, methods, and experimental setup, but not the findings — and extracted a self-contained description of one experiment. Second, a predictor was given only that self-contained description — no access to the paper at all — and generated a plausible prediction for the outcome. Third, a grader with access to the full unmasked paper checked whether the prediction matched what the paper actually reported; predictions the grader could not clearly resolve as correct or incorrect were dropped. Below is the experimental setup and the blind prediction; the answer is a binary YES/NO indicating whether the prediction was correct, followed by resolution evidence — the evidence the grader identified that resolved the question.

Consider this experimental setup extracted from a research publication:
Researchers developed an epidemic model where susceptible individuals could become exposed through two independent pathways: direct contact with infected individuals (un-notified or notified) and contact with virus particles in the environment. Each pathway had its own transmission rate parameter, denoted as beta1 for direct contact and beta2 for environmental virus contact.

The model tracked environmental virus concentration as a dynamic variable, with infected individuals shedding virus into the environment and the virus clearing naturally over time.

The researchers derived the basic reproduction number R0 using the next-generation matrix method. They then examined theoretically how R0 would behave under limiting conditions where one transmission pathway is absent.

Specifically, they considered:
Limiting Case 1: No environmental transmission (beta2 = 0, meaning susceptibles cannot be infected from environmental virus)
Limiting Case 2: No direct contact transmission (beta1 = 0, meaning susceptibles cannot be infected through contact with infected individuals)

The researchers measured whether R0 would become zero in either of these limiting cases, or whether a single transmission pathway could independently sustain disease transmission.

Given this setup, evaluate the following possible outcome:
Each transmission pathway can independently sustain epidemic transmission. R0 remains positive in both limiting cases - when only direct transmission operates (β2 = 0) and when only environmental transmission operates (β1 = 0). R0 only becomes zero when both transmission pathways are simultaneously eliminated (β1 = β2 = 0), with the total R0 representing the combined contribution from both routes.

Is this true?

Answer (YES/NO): YES